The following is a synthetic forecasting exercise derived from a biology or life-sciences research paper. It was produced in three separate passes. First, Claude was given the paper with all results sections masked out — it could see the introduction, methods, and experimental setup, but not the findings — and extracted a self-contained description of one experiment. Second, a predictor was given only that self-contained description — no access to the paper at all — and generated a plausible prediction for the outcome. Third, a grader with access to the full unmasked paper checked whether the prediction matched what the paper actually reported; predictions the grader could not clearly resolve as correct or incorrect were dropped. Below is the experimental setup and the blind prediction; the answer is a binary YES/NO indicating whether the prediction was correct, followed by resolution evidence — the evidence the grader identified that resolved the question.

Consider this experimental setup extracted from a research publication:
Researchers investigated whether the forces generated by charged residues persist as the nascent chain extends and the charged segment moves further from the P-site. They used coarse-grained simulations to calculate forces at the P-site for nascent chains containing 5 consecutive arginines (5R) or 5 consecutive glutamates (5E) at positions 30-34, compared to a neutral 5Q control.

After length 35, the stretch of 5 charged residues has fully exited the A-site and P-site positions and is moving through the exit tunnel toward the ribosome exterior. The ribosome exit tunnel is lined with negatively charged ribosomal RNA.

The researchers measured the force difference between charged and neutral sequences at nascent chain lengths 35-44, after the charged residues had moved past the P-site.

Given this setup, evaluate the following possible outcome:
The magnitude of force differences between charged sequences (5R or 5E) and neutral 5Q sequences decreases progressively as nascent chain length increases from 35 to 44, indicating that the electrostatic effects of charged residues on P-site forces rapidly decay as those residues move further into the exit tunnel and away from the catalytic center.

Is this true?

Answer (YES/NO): NO